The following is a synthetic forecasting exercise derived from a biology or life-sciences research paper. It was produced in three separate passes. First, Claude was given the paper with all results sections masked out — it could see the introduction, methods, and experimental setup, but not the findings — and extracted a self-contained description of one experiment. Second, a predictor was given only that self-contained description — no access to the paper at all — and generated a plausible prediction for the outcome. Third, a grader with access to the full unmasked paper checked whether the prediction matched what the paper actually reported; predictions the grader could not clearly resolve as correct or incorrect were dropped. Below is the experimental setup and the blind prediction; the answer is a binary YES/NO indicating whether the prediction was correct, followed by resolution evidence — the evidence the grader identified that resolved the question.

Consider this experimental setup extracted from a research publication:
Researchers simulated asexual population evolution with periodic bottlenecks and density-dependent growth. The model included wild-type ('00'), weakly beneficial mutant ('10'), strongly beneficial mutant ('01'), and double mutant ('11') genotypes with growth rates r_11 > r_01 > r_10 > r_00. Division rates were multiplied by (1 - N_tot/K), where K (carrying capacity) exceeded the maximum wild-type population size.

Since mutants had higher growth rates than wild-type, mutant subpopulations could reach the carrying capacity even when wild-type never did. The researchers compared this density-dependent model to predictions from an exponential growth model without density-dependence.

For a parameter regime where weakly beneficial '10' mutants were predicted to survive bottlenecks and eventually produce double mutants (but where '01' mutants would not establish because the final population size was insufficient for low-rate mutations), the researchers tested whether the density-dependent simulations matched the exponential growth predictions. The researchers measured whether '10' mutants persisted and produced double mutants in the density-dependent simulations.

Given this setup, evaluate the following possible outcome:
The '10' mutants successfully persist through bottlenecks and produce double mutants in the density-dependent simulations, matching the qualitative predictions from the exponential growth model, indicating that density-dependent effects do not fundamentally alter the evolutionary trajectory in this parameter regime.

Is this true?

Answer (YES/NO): YES